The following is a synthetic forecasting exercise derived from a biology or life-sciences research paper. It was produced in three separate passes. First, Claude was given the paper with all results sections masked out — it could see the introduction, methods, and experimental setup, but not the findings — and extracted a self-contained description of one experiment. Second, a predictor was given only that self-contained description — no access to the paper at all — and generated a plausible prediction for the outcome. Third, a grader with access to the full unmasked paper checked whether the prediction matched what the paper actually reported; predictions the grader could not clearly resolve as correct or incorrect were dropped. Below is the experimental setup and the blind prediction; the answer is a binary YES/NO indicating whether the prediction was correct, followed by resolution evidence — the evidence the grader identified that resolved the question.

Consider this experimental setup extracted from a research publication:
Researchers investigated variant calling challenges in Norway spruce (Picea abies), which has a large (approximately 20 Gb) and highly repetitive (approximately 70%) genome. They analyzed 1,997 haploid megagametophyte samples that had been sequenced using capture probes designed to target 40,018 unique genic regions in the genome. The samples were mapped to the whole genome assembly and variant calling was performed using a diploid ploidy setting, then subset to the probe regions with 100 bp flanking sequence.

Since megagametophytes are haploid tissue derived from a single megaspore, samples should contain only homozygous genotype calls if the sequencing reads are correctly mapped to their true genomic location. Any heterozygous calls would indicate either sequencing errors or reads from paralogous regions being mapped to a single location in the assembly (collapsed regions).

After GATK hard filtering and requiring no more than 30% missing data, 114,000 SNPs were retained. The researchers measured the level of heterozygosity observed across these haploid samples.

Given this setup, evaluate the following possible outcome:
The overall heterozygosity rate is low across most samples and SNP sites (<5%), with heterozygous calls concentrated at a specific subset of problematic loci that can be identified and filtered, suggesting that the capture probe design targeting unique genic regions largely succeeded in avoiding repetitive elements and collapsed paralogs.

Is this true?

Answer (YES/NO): YES